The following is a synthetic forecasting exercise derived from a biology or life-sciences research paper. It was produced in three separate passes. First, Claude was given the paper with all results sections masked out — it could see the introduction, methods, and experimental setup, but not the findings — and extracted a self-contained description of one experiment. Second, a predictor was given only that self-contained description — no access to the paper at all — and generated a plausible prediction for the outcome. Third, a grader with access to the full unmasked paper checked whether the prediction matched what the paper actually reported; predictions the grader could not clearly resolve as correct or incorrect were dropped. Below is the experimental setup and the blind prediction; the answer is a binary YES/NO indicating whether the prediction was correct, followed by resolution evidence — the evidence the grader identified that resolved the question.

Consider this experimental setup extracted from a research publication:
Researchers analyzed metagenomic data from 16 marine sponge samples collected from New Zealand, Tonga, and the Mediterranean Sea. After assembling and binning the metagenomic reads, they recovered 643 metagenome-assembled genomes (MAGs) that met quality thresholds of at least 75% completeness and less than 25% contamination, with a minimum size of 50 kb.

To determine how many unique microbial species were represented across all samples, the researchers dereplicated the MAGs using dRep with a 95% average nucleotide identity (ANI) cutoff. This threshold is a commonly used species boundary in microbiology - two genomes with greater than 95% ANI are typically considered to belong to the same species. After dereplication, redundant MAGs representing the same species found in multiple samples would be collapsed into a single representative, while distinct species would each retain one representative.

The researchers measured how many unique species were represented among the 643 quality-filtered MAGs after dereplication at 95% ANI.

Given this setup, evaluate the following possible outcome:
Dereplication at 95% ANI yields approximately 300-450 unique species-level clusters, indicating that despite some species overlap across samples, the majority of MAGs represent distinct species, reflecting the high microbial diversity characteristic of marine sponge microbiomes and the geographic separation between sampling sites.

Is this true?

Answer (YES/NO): NO